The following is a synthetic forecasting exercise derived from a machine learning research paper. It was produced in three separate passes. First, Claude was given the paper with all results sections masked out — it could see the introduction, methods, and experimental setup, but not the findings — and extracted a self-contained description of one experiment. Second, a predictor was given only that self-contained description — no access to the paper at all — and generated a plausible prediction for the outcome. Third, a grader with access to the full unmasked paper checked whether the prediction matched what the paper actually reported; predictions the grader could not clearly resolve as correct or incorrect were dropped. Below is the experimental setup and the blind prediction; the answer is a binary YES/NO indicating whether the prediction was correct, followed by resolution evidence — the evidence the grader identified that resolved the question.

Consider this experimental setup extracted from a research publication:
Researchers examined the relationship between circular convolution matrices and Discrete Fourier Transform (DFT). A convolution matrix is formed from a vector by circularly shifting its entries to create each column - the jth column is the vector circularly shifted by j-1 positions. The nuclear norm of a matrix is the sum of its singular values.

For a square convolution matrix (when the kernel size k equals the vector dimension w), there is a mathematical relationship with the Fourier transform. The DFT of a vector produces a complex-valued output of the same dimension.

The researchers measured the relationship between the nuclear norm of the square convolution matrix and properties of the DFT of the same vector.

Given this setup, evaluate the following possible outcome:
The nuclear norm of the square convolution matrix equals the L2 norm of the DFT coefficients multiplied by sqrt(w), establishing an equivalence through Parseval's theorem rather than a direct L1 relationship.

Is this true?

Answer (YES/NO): NO